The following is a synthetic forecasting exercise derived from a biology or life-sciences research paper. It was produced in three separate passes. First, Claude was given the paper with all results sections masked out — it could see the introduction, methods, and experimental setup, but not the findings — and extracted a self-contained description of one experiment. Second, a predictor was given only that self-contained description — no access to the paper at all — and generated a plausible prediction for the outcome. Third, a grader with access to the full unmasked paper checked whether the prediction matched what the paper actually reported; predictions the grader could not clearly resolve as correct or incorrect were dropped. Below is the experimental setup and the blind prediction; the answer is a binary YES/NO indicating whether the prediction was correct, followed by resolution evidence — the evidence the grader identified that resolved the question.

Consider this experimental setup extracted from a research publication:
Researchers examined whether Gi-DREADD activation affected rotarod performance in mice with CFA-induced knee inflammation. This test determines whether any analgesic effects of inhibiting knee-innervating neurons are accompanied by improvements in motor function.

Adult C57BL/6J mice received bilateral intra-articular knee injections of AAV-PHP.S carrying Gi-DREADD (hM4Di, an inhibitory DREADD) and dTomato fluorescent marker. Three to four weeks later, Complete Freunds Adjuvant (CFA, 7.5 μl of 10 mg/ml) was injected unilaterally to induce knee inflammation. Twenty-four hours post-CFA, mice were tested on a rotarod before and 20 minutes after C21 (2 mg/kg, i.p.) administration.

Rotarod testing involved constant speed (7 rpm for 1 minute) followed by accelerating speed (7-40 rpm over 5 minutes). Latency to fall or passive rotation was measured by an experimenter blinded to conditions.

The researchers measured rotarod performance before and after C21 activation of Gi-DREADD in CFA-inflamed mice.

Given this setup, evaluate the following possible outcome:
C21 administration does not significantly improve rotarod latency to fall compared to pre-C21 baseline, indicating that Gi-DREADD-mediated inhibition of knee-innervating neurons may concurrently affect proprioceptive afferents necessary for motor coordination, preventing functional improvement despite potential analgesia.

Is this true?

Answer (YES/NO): NO